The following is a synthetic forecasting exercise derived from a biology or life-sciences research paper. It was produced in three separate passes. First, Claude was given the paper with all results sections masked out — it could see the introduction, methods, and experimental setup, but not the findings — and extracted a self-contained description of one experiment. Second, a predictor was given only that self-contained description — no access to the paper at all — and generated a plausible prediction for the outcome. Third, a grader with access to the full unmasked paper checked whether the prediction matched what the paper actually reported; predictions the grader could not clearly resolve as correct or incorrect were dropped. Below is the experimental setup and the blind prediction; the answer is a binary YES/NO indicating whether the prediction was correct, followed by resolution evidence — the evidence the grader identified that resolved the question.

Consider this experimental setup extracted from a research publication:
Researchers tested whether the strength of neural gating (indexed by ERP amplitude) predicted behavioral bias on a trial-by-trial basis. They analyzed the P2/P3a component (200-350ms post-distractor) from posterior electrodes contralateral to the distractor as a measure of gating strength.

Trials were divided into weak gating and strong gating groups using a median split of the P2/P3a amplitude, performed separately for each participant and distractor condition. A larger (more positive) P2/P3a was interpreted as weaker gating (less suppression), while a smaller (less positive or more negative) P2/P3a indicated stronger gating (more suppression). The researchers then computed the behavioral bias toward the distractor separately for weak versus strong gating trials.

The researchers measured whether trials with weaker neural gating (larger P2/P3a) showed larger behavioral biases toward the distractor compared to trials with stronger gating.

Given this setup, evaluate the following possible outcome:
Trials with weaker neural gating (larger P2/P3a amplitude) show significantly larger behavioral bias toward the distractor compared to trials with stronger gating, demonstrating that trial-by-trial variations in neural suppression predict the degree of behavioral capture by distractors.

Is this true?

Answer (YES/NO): NO